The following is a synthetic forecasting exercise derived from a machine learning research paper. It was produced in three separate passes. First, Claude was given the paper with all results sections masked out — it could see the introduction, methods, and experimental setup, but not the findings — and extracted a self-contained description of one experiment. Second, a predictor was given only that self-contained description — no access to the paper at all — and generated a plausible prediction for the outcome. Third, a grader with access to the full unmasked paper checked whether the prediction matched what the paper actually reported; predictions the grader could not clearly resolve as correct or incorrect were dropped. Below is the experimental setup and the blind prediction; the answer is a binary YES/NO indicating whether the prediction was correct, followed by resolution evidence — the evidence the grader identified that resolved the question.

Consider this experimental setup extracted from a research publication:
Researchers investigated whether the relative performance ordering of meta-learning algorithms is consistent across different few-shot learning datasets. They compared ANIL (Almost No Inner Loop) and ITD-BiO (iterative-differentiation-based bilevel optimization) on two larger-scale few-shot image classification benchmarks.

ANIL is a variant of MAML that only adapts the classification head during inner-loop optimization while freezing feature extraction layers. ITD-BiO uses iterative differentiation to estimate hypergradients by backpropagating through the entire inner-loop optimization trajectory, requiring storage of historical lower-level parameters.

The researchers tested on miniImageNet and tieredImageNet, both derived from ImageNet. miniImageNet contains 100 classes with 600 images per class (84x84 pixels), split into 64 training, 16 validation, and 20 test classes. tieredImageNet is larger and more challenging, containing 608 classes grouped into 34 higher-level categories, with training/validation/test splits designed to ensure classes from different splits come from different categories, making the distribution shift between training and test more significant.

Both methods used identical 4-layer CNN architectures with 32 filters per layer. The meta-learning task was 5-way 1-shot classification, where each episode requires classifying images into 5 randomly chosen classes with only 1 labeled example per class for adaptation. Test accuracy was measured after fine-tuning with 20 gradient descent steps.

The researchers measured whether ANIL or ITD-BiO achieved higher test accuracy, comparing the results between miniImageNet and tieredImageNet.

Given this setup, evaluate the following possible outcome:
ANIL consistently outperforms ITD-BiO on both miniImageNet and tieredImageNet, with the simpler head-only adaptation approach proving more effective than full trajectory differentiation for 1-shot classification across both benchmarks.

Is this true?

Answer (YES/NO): NO